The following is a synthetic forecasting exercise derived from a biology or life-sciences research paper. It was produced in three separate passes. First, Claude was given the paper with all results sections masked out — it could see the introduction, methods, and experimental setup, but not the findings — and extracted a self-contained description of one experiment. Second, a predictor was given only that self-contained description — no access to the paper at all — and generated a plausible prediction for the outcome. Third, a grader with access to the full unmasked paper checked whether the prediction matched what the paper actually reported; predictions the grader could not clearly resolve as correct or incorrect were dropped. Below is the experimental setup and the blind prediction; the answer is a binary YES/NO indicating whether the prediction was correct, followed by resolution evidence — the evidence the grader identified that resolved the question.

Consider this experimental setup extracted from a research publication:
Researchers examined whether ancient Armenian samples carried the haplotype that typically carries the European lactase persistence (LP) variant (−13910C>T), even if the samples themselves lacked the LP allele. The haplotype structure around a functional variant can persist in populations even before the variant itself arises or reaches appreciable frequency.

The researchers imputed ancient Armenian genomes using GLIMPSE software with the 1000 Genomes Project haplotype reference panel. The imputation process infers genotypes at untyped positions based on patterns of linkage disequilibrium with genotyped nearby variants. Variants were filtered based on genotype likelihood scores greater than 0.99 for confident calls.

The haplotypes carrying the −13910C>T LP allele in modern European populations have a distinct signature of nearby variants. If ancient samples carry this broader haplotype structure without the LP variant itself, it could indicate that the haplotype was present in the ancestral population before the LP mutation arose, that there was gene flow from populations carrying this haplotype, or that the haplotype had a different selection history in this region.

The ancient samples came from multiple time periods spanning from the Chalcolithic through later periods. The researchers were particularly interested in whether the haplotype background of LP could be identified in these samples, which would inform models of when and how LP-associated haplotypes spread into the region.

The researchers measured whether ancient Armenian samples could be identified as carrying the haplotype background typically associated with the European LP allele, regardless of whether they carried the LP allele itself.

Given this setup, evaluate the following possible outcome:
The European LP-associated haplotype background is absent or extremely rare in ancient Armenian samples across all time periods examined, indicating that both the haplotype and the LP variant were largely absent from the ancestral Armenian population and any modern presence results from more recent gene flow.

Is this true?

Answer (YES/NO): NO